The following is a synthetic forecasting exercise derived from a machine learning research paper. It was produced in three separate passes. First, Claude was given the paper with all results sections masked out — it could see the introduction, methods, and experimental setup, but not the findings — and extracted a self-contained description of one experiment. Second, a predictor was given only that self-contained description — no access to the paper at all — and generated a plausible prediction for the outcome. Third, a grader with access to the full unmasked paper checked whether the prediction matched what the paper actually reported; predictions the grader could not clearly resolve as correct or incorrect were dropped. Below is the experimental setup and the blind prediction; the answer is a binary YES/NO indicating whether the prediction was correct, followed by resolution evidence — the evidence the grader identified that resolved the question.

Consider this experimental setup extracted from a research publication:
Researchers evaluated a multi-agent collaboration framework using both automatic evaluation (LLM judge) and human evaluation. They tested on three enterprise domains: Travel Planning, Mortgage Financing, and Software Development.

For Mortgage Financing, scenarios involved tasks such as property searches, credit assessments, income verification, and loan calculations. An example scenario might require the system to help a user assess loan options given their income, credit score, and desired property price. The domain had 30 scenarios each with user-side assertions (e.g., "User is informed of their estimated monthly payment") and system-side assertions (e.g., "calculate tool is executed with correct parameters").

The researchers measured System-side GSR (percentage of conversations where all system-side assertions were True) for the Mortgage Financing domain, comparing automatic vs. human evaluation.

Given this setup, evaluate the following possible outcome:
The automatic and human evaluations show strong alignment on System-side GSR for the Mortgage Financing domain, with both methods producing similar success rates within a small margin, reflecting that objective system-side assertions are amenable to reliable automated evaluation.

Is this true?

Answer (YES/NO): NO